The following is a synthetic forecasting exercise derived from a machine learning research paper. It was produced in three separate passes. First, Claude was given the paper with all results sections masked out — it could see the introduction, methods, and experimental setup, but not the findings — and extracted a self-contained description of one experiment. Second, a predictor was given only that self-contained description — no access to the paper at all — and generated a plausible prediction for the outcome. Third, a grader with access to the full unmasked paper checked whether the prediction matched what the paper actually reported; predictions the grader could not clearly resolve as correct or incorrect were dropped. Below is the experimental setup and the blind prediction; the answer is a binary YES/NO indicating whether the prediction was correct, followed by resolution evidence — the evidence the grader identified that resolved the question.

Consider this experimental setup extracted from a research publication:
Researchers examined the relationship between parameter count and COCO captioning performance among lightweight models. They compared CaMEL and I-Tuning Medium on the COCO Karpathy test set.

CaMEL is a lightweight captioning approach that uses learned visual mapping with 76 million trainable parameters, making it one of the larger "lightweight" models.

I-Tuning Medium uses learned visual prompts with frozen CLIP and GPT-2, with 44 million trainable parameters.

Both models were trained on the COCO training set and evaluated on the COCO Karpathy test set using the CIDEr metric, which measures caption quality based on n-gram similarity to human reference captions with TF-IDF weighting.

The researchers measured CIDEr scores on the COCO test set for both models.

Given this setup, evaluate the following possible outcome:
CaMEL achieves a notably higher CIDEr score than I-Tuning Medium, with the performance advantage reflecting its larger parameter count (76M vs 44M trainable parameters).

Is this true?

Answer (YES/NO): YES